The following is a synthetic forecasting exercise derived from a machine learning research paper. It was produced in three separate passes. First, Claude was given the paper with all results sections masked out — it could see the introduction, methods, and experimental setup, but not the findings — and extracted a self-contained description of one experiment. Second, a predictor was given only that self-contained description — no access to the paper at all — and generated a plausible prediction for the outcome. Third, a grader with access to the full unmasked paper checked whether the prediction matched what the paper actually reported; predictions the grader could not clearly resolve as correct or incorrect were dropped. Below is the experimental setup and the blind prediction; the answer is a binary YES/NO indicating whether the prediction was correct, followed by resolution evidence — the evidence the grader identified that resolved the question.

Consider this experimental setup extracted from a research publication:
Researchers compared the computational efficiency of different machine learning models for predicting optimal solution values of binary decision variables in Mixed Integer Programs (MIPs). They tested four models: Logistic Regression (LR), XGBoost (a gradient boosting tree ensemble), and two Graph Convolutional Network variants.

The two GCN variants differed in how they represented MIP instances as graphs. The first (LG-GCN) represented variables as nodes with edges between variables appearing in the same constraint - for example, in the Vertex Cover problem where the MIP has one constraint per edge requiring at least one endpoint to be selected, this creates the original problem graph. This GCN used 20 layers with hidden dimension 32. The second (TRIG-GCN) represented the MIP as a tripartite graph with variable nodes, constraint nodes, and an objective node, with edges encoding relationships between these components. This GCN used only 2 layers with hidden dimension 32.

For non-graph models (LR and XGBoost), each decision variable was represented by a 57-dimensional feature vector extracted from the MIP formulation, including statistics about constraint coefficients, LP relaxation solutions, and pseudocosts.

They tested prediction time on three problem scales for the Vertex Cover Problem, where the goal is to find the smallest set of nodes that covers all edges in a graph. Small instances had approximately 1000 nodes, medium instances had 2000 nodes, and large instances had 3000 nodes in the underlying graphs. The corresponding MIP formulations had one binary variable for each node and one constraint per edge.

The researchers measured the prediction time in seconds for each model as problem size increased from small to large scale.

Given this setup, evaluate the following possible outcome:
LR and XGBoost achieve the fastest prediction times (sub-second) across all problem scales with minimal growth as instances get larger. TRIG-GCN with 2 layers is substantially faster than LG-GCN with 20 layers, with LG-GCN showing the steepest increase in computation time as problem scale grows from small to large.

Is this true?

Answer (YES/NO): NO